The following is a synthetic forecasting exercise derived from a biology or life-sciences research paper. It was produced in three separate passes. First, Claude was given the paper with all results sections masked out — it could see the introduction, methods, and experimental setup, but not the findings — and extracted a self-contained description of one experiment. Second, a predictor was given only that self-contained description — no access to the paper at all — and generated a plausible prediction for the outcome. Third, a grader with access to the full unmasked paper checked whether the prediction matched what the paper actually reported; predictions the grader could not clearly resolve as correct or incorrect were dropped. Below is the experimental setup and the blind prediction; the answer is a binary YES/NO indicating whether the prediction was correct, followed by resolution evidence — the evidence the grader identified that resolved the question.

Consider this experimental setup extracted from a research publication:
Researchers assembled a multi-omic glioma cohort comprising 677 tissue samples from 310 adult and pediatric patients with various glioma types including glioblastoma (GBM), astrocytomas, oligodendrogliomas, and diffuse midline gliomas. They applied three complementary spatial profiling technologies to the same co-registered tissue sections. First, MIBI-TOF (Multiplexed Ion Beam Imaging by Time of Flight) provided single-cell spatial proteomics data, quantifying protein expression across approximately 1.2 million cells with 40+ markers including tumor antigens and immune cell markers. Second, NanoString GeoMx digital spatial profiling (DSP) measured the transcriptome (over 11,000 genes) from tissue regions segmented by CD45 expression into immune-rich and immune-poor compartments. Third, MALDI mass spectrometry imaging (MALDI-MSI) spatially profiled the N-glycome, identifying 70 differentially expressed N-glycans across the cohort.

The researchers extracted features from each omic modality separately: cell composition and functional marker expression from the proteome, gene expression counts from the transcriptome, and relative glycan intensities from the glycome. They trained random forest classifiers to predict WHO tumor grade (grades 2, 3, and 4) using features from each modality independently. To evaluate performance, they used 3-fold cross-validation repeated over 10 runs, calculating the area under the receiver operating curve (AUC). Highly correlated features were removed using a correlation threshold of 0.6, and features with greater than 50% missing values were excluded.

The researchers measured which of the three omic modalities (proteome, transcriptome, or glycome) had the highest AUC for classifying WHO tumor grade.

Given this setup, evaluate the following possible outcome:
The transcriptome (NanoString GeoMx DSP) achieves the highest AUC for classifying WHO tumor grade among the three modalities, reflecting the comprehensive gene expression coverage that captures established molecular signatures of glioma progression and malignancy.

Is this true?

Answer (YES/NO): NO